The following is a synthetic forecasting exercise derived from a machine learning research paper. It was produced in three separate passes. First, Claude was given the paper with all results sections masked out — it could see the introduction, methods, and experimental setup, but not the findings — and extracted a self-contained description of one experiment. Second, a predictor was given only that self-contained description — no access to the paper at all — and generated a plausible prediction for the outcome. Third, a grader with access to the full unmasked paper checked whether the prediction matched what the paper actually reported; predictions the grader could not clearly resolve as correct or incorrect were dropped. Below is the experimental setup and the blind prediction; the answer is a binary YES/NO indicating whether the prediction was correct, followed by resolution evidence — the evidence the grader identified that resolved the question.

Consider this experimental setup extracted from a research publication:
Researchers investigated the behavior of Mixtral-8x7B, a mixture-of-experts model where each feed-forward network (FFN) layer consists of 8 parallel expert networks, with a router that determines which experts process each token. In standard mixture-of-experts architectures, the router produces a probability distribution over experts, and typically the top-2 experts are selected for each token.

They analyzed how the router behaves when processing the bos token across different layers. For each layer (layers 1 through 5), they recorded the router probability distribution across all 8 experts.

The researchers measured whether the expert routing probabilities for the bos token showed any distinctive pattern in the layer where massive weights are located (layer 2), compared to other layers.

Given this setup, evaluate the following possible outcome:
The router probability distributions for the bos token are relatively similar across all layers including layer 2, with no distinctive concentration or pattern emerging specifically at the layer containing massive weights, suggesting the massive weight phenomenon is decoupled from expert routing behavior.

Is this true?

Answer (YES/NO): NO